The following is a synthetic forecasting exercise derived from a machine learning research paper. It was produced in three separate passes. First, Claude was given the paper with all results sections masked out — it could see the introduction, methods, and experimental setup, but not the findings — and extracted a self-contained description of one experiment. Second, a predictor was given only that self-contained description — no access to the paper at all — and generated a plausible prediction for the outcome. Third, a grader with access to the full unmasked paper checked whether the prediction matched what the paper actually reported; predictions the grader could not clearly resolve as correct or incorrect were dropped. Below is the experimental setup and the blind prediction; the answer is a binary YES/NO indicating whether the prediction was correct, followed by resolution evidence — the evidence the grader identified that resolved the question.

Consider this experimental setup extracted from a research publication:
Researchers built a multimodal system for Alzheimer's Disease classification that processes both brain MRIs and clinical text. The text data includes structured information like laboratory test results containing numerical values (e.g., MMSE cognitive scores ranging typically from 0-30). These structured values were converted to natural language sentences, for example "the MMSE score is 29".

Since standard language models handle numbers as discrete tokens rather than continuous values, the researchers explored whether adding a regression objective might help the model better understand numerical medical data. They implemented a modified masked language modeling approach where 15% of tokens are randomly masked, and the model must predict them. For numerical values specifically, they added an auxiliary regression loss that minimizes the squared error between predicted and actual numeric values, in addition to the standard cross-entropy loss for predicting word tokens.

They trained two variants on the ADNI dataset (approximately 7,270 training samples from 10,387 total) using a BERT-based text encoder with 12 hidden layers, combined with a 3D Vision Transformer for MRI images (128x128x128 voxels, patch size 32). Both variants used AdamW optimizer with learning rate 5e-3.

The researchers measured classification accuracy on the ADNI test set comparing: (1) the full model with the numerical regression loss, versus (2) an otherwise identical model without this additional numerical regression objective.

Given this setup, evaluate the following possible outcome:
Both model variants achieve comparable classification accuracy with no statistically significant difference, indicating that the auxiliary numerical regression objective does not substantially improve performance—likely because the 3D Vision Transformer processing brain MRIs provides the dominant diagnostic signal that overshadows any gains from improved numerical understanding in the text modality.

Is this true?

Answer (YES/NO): NO